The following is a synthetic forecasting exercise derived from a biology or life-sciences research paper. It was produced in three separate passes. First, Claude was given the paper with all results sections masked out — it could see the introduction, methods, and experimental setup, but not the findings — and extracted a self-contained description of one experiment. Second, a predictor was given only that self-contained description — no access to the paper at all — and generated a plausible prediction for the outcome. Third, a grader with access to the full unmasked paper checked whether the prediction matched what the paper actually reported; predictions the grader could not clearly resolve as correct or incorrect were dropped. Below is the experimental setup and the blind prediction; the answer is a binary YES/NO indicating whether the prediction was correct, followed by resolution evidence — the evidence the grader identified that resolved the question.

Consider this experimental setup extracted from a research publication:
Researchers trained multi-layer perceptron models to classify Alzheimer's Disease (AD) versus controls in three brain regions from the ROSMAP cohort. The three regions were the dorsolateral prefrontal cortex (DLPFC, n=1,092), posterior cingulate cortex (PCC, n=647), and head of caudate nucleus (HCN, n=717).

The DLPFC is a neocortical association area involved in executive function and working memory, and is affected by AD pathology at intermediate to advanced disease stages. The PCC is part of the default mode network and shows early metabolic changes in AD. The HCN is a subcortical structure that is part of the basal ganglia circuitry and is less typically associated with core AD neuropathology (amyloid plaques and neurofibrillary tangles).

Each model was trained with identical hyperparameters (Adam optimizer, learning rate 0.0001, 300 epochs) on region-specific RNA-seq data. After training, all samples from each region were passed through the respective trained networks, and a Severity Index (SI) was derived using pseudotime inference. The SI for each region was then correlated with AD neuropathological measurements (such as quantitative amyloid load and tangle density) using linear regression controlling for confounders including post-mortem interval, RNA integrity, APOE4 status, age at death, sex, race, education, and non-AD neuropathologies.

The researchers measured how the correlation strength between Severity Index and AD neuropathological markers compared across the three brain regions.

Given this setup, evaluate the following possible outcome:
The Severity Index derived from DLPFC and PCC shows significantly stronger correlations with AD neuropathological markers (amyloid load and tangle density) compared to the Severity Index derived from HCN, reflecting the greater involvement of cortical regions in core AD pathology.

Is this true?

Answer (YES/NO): YES